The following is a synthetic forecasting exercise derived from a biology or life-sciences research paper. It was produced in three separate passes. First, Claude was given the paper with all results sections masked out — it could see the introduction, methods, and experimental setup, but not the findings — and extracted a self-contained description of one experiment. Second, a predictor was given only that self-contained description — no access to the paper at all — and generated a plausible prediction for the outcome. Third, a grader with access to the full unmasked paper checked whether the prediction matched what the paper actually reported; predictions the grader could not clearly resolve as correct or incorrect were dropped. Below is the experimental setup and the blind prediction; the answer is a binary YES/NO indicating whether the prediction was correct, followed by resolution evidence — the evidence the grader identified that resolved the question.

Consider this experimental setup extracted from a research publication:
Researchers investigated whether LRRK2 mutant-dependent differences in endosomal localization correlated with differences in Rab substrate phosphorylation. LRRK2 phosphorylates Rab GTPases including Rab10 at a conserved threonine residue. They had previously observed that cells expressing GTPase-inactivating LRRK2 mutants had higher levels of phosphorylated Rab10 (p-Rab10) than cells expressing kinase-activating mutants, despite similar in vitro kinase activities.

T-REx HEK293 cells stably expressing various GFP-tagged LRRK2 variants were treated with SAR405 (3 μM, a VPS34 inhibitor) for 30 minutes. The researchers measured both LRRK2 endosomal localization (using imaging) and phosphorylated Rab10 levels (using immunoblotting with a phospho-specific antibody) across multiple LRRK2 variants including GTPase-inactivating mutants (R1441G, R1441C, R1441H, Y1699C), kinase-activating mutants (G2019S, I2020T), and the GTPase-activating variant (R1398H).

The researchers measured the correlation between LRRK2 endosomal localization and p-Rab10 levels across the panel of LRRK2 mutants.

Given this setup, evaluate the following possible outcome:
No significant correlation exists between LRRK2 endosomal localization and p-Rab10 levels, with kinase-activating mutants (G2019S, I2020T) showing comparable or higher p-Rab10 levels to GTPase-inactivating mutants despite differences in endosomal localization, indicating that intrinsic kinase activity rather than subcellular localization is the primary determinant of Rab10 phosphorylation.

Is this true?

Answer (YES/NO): NO